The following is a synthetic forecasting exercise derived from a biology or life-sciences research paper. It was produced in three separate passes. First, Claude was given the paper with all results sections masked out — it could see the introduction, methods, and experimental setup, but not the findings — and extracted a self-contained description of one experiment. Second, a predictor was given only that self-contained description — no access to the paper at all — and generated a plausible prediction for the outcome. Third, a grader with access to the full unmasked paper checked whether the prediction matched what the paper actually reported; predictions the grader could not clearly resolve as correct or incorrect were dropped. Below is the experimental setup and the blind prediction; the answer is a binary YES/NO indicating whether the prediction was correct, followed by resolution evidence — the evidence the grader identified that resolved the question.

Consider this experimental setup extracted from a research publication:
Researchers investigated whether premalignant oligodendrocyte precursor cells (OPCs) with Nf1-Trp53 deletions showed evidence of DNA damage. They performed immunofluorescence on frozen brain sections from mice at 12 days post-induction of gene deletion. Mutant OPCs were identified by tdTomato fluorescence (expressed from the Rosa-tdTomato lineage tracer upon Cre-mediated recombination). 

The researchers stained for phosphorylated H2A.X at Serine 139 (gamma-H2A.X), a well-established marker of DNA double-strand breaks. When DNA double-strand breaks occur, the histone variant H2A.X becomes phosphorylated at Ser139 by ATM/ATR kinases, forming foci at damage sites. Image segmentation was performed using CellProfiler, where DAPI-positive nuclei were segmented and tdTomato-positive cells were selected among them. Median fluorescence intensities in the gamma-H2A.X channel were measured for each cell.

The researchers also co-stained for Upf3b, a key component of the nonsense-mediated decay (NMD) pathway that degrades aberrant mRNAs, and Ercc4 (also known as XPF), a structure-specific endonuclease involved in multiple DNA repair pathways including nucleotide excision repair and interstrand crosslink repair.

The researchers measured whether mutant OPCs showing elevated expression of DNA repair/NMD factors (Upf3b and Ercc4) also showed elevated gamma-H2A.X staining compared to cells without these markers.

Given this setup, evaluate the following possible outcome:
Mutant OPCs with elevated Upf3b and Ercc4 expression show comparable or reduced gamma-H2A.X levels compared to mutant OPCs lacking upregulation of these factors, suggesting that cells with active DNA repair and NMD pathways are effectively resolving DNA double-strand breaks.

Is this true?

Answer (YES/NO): NO